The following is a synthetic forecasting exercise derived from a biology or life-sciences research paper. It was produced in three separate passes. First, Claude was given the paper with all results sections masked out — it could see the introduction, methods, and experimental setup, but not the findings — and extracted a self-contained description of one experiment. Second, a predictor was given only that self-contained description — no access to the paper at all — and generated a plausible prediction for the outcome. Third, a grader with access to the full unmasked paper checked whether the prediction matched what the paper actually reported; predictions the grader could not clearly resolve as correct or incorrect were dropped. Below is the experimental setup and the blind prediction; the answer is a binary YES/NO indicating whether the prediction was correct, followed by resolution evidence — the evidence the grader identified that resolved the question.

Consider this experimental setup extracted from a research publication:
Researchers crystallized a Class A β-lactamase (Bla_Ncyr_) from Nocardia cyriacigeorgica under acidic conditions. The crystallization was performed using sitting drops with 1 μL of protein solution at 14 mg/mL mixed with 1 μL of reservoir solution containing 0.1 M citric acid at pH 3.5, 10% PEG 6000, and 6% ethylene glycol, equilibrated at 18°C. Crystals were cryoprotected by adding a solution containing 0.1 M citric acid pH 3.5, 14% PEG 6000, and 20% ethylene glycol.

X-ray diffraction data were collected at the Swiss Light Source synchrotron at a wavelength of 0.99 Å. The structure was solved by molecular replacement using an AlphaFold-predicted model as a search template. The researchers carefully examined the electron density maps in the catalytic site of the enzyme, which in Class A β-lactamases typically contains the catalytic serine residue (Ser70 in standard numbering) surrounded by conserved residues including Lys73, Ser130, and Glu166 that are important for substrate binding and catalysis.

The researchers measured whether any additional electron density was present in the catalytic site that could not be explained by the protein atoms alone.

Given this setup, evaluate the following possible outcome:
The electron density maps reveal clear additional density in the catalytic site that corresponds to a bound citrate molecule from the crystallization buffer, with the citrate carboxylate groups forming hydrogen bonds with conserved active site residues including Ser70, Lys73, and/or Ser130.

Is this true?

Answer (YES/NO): YES